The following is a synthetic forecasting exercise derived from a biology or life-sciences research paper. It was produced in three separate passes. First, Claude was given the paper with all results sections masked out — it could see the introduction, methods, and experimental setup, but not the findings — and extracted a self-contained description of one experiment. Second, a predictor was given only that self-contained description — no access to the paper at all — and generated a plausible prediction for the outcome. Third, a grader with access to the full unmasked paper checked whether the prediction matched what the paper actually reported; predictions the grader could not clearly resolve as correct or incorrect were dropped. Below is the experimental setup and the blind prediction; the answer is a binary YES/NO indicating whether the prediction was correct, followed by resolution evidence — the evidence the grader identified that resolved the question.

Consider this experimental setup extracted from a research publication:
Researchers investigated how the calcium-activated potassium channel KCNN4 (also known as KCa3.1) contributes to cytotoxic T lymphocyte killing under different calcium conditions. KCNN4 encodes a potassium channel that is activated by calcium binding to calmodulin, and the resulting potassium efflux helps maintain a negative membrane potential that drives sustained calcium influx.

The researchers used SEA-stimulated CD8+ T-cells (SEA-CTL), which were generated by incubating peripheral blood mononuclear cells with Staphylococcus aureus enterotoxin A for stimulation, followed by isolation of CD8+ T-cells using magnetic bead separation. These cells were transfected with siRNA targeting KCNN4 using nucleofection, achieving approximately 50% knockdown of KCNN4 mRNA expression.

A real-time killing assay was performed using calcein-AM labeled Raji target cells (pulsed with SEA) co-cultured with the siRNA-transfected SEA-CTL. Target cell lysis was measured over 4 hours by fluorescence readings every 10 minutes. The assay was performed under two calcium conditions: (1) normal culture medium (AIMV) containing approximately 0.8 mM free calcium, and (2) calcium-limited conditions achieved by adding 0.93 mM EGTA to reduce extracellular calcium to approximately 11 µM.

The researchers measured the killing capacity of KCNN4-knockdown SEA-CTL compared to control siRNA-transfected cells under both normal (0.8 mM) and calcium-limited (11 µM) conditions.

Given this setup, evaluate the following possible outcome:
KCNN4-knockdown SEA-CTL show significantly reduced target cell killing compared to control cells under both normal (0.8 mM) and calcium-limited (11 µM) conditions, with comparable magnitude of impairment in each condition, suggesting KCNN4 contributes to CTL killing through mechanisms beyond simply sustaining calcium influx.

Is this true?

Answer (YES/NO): NO